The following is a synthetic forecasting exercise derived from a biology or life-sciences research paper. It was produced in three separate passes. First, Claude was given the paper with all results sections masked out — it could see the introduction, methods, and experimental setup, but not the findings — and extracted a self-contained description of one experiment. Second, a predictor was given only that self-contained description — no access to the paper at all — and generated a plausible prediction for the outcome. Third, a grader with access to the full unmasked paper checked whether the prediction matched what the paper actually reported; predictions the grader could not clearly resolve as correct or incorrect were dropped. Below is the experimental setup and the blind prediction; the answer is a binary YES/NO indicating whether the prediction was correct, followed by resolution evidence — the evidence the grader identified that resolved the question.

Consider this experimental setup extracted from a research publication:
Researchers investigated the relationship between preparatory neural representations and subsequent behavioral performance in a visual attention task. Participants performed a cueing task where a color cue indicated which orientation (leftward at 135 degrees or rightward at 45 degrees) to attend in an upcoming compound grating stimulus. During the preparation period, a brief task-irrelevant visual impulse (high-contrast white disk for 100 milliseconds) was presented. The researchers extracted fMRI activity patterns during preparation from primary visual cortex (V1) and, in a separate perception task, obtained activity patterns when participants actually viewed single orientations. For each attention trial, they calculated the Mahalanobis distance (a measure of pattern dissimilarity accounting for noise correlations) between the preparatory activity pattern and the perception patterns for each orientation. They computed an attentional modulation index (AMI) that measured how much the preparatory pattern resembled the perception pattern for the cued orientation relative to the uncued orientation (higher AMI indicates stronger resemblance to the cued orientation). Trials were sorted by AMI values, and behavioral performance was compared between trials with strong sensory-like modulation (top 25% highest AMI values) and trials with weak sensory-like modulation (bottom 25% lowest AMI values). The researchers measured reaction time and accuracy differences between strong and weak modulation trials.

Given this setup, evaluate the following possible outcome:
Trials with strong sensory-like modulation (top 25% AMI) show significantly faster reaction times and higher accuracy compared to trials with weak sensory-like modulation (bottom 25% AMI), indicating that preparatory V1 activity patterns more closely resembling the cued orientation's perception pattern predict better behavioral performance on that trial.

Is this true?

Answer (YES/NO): NO